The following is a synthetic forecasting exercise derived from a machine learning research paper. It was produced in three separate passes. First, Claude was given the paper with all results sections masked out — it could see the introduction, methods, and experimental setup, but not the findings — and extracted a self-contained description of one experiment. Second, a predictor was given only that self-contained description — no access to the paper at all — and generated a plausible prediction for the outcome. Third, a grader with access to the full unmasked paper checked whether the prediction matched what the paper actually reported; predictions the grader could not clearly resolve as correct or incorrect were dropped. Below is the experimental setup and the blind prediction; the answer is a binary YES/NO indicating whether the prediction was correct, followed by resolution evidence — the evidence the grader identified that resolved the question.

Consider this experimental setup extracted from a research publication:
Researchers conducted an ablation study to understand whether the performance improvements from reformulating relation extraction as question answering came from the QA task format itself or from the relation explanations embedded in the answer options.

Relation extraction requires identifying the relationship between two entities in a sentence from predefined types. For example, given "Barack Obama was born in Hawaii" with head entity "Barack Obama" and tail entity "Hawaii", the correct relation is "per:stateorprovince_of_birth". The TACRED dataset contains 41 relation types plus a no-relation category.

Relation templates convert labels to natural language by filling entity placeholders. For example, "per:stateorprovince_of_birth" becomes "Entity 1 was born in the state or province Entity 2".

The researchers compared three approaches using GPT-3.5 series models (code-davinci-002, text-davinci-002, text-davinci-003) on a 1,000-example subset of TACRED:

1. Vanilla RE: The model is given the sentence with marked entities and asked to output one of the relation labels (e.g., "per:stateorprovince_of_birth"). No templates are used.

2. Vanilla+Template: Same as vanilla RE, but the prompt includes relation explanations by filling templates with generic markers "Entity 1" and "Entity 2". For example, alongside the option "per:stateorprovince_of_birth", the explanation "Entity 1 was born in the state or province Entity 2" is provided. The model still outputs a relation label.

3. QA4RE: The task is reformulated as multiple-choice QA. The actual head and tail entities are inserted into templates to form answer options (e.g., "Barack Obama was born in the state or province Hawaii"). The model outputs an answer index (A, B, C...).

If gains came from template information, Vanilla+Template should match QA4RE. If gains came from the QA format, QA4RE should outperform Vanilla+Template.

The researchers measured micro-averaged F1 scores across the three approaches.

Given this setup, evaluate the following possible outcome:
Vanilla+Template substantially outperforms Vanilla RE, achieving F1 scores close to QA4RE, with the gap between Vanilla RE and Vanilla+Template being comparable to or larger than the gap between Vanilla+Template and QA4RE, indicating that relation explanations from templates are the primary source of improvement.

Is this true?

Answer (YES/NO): NO